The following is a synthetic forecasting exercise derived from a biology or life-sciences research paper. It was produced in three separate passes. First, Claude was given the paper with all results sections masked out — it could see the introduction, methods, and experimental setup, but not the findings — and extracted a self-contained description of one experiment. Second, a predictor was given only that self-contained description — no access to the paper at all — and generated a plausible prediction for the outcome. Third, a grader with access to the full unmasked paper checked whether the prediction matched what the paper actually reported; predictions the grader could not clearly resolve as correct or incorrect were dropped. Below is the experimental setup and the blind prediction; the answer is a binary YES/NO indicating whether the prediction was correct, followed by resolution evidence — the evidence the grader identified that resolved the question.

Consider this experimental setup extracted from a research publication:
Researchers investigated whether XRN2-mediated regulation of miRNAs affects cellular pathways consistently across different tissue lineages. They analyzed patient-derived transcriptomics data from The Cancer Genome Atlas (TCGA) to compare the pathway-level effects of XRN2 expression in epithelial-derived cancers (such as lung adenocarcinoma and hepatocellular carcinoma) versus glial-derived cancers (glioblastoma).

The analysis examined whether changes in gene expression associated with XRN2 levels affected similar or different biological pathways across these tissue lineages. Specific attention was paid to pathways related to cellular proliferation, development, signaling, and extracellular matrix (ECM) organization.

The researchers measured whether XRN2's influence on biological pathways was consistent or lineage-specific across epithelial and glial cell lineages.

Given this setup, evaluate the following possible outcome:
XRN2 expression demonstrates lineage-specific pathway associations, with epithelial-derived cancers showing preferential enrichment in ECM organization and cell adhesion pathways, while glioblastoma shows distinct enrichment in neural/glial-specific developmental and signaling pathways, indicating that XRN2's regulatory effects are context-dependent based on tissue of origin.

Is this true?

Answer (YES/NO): NO